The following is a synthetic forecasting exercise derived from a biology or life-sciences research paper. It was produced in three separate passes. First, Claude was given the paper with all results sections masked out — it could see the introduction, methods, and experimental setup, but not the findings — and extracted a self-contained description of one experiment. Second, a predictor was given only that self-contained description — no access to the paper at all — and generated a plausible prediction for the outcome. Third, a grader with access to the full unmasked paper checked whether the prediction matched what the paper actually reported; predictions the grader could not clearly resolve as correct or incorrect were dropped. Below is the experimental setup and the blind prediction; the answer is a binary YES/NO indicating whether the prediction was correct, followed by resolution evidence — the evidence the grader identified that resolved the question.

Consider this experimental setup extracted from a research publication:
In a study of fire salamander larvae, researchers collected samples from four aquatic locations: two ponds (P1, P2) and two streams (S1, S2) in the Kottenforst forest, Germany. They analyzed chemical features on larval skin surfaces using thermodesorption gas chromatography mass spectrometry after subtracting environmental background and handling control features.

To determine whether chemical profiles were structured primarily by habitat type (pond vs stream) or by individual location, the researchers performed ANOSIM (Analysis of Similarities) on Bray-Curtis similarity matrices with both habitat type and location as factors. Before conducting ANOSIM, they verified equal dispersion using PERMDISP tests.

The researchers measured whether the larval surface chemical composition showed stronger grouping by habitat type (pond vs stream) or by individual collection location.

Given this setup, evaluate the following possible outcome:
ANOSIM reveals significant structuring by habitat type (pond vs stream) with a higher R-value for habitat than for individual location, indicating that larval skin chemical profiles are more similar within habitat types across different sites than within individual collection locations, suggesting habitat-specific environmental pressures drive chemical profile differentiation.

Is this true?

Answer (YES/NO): NO